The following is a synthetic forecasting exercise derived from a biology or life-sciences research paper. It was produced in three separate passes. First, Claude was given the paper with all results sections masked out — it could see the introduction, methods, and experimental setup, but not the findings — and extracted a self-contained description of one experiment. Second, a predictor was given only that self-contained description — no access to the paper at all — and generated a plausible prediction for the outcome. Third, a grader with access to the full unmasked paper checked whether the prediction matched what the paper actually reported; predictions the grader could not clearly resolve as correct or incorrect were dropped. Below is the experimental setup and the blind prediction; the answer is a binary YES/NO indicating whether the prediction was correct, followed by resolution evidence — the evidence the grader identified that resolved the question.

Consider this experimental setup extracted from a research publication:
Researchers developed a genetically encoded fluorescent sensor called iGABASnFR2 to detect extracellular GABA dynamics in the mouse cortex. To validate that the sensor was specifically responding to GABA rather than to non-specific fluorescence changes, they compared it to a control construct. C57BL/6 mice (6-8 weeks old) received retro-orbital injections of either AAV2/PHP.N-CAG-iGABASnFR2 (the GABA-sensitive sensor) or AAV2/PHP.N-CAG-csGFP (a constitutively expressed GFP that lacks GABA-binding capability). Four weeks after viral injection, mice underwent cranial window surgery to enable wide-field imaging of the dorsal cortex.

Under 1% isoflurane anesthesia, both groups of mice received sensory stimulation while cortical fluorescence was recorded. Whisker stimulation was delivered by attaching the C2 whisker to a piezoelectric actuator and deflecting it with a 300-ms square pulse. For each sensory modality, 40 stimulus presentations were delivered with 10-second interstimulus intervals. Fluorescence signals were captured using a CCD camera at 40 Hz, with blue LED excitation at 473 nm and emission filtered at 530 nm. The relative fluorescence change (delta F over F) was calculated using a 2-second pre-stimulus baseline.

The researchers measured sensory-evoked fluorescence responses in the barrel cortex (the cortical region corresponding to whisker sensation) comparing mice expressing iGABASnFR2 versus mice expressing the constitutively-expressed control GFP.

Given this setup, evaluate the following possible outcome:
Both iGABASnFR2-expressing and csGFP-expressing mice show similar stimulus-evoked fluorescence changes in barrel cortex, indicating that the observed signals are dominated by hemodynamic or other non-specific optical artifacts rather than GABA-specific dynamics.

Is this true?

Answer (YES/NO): NO